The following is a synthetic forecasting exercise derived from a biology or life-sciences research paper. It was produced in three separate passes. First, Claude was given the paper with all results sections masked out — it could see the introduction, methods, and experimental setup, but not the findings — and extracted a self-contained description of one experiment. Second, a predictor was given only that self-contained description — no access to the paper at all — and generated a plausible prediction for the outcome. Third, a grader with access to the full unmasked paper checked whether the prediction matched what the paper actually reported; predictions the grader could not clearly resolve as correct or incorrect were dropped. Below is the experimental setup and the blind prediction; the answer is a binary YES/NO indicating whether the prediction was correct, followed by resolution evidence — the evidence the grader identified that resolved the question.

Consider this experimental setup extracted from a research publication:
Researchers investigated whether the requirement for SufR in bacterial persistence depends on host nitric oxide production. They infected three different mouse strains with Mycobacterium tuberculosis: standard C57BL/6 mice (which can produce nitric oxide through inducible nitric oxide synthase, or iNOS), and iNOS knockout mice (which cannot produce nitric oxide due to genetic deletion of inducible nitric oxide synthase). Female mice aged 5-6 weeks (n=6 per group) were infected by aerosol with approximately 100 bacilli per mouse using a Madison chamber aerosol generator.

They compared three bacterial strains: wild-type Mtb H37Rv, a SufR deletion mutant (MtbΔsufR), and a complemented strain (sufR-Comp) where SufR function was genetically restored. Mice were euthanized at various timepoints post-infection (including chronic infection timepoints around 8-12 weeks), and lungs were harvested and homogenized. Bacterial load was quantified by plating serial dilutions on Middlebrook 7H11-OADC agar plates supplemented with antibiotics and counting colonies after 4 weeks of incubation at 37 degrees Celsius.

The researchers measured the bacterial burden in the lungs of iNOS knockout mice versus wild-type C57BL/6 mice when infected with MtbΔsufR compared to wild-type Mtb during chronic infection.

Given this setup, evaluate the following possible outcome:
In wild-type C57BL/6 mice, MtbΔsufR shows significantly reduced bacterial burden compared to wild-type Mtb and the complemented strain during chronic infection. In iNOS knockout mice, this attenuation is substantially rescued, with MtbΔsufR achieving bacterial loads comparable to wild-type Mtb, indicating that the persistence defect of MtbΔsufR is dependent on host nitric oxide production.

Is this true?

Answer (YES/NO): YES